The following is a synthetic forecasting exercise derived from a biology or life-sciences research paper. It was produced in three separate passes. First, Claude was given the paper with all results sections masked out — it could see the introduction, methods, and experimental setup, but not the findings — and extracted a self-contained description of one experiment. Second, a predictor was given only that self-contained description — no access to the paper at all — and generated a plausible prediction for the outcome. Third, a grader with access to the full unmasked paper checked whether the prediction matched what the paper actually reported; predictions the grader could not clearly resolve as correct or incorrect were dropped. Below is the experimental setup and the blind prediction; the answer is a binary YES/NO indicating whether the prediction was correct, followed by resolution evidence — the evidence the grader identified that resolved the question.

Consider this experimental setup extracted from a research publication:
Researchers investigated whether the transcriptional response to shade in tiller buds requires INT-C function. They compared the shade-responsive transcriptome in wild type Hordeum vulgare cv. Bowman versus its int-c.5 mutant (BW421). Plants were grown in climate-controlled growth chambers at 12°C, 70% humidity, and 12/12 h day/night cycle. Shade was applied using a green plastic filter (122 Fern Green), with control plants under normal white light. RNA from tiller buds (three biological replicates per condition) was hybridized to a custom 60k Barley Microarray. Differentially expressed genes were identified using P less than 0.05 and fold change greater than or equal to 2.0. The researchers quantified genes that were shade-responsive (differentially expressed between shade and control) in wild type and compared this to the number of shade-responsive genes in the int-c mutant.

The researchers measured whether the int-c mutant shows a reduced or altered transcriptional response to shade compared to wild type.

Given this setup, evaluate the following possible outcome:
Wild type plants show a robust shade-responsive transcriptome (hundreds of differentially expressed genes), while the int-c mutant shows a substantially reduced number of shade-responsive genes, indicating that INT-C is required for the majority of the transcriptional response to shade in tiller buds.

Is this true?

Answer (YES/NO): YES